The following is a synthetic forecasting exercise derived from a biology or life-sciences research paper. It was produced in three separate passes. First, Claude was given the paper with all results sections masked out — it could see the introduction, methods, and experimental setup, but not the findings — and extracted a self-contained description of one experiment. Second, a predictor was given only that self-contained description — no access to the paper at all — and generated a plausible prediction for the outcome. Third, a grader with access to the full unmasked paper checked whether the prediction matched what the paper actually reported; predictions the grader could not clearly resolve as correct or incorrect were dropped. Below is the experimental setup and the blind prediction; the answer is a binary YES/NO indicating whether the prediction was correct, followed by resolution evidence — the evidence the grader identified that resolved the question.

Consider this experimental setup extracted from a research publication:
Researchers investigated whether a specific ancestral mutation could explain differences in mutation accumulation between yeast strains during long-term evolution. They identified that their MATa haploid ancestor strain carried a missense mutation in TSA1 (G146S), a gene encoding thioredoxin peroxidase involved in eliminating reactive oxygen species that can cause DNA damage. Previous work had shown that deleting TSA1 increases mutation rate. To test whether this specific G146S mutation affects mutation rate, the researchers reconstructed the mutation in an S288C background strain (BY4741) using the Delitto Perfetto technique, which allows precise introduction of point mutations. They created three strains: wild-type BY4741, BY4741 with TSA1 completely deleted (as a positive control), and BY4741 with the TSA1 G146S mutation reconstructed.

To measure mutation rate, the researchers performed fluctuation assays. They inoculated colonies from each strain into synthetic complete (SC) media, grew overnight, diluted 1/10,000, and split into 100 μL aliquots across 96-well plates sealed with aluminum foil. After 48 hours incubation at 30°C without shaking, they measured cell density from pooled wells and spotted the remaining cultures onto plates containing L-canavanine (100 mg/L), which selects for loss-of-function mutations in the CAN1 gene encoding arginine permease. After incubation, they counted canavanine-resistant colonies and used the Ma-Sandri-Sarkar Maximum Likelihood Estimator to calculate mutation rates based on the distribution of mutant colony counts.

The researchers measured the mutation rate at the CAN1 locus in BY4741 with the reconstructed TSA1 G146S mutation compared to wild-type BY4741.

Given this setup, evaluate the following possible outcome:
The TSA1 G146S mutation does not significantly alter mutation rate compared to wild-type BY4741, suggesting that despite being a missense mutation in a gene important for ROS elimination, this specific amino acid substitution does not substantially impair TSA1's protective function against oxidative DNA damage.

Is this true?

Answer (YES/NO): NO